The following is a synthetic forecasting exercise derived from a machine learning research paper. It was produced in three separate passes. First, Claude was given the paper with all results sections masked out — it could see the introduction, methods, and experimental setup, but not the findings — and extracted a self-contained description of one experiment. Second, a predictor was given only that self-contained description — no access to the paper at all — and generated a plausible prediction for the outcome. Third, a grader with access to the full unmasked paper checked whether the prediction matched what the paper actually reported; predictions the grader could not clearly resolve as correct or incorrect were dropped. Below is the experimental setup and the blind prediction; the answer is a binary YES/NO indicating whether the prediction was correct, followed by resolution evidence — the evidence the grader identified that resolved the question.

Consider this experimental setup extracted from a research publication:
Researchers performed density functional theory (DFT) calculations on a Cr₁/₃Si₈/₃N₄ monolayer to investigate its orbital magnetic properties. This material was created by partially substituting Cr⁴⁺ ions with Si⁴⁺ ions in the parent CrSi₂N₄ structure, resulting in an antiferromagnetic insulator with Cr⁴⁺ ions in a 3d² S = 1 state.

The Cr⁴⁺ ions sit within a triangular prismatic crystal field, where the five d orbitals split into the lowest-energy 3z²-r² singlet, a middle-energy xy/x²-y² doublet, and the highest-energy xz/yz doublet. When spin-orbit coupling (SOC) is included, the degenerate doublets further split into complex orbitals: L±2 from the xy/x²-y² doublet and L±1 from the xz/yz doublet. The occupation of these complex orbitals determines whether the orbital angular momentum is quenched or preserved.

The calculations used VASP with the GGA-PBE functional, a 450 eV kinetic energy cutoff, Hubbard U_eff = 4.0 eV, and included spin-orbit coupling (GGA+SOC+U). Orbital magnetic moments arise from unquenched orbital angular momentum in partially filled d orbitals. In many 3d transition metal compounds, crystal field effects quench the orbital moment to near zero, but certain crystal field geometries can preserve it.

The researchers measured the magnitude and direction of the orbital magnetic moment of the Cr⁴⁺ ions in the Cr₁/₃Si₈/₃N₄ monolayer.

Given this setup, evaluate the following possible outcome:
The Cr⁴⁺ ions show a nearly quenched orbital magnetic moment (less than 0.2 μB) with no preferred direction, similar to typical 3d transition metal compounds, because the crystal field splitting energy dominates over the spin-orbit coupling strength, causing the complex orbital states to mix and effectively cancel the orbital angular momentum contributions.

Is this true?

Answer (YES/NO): NO